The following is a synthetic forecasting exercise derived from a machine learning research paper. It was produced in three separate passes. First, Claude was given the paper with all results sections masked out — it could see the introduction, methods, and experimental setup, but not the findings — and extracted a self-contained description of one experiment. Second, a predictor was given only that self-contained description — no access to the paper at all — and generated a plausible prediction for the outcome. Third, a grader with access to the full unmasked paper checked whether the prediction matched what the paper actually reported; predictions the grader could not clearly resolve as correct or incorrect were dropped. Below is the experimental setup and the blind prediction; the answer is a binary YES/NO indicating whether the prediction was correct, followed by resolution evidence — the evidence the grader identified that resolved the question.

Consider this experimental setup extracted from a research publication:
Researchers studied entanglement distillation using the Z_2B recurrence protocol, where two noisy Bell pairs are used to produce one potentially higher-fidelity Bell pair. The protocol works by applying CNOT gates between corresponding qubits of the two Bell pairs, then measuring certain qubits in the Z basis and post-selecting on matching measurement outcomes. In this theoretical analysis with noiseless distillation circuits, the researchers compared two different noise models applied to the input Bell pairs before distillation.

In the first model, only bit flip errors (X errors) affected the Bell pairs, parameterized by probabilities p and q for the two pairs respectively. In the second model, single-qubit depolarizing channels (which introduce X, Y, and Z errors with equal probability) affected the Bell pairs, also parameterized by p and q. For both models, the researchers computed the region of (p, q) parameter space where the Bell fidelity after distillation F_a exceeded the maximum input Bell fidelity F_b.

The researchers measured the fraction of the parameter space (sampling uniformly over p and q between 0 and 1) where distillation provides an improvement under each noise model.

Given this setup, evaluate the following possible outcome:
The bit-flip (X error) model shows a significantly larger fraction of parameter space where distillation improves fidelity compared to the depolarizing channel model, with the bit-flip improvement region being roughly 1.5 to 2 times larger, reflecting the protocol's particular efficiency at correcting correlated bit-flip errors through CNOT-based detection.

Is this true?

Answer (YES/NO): NO